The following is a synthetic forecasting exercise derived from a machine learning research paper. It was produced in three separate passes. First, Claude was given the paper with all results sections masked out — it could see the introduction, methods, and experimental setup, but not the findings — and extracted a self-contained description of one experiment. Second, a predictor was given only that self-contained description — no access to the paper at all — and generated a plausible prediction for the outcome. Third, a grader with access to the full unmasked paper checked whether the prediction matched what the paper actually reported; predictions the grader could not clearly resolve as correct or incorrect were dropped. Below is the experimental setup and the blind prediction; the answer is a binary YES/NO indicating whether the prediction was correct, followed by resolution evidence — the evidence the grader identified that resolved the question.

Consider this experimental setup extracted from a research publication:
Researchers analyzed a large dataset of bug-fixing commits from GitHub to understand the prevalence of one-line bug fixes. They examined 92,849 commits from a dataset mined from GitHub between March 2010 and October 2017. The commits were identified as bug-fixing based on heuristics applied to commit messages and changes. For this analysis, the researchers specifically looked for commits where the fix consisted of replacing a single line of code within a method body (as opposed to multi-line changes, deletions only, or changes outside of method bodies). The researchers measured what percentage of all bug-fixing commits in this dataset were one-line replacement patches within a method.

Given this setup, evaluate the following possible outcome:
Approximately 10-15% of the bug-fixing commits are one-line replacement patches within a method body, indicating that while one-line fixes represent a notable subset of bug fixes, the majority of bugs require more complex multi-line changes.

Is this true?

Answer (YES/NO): NO